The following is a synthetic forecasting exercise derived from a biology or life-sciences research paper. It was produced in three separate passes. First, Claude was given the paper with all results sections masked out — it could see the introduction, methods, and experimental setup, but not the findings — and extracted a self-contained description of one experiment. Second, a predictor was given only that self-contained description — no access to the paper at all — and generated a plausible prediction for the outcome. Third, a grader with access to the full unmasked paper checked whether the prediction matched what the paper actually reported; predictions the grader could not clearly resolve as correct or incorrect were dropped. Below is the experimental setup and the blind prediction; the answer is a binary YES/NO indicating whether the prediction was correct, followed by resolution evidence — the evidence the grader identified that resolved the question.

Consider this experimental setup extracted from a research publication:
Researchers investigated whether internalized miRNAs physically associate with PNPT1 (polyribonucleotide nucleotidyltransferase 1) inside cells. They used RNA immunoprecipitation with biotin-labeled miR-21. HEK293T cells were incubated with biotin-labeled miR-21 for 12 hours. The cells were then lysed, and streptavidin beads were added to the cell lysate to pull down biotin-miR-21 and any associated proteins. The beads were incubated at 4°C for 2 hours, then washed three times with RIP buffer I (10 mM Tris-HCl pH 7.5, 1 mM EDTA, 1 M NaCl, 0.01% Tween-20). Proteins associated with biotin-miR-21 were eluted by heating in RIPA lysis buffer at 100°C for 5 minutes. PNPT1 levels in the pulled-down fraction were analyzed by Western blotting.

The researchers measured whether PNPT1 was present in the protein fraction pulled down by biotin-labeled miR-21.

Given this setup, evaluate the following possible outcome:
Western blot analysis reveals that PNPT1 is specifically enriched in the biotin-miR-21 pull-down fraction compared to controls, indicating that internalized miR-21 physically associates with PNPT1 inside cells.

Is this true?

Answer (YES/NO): YES